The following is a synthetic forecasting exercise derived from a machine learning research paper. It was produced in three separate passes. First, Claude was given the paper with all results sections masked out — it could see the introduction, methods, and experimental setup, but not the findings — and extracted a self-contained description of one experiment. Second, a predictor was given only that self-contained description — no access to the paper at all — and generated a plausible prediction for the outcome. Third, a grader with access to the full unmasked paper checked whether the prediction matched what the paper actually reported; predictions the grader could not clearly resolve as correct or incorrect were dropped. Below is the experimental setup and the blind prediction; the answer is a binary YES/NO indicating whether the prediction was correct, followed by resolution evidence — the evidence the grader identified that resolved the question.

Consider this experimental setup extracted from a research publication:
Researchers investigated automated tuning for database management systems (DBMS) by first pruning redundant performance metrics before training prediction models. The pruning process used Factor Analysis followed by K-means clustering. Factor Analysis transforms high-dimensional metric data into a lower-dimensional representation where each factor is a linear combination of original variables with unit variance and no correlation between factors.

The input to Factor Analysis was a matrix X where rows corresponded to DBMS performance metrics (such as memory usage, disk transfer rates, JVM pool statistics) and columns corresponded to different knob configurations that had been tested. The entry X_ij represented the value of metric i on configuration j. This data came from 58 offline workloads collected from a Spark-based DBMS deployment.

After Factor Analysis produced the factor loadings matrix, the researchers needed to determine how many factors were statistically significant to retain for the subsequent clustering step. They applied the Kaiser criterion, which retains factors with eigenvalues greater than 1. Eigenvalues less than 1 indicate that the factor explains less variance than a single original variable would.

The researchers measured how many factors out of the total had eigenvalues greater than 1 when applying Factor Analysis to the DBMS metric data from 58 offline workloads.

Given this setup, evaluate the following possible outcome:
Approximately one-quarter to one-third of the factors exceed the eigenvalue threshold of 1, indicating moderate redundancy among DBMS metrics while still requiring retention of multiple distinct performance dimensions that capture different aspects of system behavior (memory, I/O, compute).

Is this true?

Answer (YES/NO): NO